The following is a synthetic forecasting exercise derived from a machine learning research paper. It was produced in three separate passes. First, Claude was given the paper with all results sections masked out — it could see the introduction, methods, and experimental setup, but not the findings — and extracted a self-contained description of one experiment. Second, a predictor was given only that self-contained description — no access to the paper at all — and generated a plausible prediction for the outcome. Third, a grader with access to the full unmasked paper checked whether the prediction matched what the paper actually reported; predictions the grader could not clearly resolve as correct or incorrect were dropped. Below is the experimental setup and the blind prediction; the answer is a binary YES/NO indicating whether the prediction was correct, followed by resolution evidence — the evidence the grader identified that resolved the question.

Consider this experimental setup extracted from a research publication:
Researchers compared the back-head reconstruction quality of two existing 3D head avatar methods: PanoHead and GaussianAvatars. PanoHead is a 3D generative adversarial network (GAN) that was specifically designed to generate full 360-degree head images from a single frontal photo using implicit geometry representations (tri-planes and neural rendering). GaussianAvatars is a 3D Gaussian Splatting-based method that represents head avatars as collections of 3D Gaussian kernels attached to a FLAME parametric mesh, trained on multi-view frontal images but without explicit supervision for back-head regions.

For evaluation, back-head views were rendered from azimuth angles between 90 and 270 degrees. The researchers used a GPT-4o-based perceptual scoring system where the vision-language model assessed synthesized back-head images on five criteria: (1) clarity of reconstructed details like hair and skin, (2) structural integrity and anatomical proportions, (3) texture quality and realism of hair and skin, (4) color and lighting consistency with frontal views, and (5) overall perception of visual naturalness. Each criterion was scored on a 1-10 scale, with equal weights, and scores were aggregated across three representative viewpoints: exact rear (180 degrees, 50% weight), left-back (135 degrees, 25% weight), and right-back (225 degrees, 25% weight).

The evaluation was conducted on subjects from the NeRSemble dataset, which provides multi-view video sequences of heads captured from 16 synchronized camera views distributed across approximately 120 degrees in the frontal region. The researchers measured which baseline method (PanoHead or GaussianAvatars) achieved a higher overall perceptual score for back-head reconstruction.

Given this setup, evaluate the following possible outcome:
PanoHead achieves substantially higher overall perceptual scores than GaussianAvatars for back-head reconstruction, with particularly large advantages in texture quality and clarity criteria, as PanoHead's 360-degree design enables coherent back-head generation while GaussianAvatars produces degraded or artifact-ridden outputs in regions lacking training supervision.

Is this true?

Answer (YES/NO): NO